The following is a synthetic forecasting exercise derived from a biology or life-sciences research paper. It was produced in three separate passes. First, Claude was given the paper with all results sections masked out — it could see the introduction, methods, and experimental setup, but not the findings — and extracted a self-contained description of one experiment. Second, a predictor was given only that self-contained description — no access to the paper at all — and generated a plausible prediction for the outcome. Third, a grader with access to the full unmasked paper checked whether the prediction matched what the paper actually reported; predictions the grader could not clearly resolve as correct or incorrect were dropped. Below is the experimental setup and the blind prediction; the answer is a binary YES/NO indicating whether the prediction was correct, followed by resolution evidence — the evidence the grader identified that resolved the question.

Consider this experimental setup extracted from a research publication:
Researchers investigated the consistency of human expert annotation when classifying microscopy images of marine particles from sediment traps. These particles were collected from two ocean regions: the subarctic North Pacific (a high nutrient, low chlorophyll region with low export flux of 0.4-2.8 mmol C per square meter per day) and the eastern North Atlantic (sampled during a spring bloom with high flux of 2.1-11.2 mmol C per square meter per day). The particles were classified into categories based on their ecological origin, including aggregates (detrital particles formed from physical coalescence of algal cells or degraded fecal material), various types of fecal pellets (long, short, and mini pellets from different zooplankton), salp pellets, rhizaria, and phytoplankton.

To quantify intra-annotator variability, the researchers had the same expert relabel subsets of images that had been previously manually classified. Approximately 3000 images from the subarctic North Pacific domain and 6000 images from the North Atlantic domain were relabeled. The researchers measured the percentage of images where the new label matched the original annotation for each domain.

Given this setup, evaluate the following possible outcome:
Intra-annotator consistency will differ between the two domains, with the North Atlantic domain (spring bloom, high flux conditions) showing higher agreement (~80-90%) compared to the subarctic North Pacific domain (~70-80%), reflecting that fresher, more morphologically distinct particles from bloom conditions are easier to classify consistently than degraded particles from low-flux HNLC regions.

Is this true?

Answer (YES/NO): NO